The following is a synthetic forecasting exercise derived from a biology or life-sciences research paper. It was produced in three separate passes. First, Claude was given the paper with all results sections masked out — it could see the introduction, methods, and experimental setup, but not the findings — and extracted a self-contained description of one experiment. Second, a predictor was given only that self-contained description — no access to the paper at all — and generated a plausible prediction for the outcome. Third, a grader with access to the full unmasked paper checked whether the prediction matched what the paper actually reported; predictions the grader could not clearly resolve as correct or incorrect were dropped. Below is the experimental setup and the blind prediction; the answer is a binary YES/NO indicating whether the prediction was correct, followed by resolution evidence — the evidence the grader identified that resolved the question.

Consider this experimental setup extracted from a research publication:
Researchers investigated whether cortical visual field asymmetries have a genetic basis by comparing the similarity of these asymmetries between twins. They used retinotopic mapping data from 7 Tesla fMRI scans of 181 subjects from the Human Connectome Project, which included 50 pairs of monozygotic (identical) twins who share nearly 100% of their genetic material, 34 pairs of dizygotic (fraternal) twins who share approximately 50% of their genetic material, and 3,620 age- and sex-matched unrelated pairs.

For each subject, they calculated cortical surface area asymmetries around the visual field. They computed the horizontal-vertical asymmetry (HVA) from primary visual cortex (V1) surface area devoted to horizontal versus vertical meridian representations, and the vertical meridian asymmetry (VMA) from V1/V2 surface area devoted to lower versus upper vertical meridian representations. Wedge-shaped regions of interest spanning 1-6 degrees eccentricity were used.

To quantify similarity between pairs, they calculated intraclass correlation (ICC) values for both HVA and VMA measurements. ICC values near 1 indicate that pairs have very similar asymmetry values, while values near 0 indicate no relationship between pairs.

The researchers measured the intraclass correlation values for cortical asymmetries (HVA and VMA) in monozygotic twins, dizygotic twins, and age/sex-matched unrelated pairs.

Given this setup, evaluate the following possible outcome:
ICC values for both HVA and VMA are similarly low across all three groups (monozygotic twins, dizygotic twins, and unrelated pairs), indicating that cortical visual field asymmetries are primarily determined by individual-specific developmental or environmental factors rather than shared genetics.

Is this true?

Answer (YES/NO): NO